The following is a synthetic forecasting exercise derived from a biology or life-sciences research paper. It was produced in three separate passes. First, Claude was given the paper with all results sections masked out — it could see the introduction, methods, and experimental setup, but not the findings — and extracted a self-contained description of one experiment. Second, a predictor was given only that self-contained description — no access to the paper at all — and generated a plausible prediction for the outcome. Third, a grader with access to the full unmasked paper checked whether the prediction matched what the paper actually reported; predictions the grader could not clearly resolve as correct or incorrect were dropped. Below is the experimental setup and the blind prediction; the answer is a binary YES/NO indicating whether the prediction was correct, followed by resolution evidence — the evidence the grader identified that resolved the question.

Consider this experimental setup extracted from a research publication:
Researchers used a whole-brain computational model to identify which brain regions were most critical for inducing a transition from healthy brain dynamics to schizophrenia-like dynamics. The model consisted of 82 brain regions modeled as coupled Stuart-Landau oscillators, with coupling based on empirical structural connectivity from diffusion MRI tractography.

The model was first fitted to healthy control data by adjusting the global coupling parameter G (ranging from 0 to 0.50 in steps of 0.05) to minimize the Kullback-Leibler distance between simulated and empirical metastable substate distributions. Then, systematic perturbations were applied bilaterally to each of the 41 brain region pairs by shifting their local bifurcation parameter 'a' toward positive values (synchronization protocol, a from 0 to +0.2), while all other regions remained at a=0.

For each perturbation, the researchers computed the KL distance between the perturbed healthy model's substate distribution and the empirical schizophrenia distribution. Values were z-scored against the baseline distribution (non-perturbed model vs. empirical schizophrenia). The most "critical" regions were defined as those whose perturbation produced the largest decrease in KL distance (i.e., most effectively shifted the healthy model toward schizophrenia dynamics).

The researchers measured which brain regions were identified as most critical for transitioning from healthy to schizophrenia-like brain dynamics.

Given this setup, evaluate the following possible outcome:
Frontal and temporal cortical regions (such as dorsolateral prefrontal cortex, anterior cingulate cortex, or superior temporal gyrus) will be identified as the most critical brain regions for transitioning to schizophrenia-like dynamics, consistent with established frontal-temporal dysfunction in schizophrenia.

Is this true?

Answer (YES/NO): NO